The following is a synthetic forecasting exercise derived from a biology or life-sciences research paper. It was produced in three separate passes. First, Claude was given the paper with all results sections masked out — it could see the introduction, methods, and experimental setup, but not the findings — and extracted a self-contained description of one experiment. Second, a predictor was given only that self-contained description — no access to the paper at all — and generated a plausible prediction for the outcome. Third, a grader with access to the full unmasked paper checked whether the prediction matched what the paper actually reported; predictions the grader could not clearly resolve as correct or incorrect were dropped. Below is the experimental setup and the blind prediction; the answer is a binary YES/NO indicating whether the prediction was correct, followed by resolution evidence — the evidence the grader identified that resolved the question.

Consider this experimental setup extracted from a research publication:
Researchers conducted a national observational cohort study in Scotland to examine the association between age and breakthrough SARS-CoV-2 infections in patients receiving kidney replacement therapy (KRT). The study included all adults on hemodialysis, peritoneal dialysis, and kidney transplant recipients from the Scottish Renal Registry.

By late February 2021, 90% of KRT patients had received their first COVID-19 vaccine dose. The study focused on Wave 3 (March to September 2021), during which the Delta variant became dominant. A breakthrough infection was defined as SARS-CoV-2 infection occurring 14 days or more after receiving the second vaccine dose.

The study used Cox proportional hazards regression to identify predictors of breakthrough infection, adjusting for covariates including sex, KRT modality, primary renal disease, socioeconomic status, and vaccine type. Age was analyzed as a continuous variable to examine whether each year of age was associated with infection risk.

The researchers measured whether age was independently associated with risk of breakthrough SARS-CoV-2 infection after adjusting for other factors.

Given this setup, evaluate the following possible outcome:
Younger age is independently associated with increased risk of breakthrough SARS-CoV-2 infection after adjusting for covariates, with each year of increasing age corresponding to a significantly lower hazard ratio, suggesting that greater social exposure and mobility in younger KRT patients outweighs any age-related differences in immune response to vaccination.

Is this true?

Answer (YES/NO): NO